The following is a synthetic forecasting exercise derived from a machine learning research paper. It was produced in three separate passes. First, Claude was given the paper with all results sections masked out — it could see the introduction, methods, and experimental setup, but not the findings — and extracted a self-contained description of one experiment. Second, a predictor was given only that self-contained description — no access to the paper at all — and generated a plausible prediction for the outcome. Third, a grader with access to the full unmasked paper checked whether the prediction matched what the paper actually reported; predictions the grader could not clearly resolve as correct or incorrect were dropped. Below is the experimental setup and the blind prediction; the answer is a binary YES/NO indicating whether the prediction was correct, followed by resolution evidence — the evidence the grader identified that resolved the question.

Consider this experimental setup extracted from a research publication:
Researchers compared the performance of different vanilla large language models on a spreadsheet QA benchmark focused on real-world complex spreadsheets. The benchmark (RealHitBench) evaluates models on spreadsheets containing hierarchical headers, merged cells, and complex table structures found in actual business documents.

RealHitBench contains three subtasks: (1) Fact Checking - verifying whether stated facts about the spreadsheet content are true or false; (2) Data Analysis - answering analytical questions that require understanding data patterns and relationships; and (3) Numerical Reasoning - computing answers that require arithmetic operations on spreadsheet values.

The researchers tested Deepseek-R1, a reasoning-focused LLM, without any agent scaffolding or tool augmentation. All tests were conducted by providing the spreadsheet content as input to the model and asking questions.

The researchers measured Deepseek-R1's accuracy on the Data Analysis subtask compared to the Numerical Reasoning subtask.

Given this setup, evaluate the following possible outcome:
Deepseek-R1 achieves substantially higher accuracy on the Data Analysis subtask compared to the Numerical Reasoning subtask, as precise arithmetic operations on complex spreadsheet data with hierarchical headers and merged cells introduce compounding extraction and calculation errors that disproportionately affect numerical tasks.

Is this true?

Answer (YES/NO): NO